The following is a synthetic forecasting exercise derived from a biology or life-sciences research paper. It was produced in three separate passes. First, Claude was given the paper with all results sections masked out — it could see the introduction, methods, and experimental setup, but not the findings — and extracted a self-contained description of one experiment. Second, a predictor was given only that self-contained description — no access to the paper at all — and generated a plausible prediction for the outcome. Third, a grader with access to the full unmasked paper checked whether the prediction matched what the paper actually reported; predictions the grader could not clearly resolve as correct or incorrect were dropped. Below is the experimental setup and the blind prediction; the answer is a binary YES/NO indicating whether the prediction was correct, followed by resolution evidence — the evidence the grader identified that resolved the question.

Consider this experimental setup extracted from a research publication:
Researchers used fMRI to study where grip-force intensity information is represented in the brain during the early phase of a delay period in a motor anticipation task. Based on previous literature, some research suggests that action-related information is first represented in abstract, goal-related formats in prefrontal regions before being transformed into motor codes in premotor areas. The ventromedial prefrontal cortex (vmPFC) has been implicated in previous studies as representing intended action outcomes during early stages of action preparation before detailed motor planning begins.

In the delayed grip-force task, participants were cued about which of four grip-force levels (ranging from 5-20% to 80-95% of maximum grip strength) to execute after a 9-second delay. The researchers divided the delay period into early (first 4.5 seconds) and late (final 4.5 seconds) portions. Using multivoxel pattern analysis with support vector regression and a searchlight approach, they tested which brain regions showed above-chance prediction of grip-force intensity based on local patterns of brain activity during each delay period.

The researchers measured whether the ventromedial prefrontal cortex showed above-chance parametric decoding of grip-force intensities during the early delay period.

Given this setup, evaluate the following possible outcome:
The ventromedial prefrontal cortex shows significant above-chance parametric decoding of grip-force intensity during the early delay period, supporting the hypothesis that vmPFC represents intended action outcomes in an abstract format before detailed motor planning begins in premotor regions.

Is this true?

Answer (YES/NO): YES